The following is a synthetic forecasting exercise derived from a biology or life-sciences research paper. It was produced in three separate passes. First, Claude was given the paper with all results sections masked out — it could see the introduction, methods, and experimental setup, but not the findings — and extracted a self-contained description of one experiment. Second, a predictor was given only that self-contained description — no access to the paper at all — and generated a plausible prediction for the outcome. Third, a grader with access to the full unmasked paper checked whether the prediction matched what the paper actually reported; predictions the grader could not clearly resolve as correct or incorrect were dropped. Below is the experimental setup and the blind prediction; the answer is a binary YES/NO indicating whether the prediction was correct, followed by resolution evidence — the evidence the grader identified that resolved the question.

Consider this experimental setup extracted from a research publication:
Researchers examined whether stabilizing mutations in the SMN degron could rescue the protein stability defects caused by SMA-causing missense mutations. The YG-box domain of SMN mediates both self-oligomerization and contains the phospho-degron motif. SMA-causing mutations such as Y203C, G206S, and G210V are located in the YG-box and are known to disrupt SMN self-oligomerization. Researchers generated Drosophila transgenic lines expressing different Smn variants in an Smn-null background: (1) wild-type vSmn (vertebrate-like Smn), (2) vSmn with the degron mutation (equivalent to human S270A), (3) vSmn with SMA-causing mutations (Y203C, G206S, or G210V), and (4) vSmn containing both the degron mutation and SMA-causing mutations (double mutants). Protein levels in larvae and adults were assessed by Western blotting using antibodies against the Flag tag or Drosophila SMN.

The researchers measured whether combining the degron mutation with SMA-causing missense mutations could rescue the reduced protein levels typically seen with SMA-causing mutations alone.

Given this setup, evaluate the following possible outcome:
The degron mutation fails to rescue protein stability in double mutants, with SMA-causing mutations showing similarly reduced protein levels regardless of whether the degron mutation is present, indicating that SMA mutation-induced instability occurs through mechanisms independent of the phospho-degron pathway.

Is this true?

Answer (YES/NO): NO